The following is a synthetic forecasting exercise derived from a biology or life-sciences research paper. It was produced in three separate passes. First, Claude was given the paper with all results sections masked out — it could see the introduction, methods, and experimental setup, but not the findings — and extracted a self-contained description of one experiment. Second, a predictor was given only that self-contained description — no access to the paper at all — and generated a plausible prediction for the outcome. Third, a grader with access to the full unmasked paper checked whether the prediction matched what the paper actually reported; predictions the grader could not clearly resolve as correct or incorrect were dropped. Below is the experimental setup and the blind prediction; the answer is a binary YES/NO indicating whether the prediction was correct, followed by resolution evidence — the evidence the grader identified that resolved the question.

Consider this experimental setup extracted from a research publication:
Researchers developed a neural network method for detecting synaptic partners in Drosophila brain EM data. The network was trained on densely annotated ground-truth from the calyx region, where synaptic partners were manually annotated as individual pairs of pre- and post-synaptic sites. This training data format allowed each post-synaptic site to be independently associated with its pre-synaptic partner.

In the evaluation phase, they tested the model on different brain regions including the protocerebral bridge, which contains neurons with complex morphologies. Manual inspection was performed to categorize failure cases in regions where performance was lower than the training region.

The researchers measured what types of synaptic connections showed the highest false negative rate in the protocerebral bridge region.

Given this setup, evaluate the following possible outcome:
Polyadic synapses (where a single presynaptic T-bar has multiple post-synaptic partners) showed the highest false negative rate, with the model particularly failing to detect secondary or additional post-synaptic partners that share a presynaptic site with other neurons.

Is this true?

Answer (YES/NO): NO